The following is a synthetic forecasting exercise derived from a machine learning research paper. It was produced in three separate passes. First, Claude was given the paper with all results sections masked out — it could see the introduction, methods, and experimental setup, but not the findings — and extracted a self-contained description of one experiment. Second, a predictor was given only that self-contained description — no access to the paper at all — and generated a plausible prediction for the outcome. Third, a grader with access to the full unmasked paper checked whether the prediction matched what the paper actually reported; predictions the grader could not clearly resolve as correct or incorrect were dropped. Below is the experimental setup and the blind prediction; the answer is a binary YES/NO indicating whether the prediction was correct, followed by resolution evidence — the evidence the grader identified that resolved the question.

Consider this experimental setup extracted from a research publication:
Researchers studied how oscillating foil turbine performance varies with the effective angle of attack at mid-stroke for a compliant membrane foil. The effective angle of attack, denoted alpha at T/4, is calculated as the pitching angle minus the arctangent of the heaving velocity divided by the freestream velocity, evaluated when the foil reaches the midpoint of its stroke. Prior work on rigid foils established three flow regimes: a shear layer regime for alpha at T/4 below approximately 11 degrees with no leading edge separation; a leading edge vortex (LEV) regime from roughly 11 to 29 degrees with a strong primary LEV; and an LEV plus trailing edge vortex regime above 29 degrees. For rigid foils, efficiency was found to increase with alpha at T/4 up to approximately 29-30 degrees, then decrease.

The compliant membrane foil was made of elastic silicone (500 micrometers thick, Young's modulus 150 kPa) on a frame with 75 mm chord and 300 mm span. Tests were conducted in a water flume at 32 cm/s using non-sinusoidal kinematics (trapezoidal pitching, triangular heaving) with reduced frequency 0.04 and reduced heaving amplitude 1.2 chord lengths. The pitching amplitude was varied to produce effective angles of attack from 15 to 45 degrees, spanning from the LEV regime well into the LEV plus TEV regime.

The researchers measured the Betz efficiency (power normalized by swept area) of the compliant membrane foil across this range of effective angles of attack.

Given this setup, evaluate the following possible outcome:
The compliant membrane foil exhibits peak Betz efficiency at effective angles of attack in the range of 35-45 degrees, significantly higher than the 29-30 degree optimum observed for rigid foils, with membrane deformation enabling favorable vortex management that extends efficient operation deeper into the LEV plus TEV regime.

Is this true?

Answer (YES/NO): NO